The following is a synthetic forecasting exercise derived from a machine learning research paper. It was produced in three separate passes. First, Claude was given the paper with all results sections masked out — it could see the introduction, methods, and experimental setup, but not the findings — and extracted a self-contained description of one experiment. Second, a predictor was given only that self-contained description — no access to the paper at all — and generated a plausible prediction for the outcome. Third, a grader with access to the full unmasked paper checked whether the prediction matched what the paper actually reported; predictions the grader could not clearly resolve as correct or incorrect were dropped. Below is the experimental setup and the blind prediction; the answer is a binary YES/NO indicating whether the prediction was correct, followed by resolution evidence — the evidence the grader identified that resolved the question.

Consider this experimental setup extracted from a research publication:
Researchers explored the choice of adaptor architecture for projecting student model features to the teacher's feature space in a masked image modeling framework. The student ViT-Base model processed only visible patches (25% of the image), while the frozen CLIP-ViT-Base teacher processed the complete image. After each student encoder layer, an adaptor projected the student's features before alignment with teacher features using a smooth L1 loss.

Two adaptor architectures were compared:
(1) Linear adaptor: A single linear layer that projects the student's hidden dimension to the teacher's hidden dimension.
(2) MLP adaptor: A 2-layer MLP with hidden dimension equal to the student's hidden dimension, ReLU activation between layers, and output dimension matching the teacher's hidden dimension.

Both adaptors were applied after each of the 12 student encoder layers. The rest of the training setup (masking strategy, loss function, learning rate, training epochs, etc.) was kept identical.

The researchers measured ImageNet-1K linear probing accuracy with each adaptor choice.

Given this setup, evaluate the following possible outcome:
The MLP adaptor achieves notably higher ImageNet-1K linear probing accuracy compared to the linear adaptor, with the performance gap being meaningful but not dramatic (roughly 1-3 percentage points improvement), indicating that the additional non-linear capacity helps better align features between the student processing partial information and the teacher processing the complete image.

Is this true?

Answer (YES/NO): NO